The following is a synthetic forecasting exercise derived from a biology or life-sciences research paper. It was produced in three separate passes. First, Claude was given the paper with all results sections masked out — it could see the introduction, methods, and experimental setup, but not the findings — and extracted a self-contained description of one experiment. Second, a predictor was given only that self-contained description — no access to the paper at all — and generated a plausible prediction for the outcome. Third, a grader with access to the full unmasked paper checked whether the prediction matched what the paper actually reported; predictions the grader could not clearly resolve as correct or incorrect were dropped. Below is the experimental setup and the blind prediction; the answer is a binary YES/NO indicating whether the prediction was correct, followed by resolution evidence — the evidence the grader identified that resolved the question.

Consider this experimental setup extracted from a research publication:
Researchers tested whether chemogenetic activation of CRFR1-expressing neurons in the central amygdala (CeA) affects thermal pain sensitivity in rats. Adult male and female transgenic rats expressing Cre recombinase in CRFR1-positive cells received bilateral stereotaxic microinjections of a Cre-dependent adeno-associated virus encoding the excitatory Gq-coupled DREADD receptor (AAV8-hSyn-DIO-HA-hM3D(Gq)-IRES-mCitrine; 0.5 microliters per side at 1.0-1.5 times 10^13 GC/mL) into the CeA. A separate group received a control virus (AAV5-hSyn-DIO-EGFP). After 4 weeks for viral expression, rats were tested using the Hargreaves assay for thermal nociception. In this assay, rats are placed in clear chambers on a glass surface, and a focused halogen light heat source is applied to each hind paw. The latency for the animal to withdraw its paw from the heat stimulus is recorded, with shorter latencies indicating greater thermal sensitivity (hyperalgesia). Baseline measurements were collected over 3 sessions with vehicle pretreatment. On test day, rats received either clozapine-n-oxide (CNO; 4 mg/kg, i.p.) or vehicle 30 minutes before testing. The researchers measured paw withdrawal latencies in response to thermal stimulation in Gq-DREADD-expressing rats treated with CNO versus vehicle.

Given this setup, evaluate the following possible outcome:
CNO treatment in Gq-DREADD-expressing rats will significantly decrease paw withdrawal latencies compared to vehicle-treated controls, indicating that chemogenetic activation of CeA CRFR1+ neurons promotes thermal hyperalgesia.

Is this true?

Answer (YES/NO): NO